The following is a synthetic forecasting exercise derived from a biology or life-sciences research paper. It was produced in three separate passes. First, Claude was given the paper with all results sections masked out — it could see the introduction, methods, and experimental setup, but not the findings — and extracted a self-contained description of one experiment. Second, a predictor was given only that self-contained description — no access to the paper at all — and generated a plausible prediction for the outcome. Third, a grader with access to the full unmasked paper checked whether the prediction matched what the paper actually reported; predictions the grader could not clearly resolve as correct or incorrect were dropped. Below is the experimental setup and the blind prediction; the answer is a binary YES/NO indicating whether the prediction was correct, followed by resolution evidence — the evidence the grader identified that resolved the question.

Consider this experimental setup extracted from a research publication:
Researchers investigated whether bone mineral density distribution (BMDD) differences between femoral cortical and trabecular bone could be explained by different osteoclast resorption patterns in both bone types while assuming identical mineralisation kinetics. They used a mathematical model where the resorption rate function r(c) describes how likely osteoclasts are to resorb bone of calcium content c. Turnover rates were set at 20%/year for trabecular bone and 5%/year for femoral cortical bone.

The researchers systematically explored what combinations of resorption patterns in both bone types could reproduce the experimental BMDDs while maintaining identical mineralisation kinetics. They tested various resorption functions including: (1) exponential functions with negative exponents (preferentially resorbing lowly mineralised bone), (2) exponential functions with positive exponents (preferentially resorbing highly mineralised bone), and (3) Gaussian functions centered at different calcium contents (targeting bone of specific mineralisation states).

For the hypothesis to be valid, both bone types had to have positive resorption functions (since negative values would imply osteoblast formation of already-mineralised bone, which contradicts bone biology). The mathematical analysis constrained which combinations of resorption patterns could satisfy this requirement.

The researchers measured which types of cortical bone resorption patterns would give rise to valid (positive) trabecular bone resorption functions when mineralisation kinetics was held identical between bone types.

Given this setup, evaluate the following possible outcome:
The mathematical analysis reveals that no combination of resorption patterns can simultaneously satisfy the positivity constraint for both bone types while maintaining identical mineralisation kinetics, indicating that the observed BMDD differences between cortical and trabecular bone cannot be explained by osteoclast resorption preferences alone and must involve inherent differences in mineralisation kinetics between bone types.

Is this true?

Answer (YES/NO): NO